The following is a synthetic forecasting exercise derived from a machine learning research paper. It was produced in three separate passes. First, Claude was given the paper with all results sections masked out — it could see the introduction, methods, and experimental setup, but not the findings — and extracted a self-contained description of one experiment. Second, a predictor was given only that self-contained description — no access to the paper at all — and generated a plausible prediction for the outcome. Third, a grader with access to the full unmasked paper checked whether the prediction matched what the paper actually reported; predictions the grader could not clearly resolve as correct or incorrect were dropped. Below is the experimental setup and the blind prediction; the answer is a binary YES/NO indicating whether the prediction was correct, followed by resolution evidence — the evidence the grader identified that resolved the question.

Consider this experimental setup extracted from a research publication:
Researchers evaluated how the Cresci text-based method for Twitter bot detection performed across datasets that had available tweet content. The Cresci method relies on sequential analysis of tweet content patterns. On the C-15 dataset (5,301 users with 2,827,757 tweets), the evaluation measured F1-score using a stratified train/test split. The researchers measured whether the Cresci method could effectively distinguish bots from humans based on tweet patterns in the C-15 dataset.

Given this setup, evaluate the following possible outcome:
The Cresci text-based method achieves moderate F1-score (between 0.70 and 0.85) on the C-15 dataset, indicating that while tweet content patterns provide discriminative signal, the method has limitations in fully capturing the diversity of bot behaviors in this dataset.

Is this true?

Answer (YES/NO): NO